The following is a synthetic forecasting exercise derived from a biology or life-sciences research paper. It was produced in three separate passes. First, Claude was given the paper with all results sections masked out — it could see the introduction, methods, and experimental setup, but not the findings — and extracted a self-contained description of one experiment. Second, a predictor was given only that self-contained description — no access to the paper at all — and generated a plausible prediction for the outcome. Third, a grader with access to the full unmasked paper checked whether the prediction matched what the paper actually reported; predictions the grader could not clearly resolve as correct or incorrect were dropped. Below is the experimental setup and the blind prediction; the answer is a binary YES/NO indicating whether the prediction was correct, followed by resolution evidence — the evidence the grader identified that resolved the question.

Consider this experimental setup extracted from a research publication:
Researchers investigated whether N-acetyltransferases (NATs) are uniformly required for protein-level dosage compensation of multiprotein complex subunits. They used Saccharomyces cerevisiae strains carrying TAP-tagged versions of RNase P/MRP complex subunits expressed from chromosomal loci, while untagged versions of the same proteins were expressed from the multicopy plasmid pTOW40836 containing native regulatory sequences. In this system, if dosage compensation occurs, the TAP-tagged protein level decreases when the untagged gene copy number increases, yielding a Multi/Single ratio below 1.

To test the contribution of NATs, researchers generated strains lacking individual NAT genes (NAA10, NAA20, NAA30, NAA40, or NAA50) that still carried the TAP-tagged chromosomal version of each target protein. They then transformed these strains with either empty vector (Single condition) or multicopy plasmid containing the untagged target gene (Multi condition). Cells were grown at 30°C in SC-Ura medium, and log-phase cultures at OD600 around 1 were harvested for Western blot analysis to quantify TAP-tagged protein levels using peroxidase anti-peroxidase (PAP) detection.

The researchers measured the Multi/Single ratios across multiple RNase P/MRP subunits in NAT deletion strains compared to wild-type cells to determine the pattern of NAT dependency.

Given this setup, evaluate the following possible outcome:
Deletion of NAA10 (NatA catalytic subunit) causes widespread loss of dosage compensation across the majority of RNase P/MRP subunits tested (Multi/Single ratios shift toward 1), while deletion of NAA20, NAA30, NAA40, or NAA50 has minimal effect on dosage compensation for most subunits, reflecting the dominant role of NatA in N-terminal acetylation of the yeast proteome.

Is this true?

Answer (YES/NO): NO